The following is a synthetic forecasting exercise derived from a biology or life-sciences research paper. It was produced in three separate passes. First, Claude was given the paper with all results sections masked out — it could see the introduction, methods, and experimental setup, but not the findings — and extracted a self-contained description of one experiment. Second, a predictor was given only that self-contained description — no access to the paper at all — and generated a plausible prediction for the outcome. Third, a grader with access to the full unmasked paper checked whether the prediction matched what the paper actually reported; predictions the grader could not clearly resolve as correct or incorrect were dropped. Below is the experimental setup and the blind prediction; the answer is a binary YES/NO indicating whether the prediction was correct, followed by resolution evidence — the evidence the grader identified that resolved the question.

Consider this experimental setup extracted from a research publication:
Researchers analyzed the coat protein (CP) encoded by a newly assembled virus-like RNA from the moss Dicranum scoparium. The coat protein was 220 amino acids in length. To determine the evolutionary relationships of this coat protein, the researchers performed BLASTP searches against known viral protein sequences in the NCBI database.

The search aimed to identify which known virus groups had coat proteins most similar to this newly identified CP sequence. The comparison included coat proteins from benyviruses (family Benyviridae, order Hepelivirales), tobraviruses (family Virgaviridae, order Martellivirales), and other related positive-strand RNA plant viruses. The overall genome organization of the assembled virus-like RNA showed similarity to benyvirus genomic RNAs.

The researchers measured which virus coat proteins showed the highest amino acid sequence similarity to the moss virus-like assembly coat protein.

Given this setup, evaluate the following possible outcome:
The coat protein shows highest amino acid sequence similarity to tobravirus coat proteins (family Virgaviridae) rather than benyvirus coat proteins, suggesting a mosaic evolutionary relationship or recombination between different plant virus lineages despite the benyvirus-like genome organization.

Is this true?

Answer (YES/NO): YES